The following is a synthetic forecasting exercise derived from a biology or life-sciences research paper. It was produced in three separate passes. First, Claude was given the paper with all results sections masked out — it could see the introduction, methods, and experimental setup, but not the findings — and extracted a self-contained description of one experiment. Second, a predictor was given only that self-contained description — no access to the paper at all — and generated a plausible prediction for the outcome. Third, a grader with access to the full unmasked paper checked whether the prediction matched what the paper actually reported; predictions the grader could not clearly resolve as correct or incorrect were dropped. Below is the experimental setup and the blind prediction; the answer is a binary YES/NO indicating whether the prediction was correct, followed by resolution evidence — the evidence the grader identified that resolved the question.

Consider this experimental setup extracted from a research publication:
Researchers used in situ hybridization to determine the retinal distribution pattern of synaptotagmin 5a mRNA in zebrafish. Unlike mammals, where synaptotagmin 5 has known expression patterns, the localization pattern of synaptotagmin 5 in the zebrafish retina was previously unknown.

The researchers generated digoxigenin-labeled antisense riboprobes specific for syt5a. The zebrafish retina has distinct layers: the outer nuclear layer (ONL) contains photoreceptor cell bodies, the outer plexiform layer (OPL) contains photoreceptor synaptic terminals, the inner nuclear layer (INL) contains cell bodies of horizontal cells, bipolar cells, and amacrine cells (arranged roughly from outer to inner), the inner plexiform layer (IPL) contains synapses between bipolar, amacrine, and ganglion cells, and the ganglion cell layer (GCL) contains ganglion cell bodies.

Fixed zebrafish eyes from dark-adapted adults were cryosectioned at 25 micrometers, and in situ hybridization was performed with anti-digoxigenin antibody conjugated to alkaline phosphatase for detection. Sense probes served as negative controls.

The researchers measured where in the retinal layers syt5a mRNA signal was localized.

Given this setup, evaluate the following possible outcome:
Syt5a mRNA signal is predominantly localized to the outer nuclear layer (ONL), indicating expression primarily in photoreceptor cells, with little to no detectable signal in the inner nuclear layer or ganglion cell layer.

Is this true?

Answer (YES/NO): NO